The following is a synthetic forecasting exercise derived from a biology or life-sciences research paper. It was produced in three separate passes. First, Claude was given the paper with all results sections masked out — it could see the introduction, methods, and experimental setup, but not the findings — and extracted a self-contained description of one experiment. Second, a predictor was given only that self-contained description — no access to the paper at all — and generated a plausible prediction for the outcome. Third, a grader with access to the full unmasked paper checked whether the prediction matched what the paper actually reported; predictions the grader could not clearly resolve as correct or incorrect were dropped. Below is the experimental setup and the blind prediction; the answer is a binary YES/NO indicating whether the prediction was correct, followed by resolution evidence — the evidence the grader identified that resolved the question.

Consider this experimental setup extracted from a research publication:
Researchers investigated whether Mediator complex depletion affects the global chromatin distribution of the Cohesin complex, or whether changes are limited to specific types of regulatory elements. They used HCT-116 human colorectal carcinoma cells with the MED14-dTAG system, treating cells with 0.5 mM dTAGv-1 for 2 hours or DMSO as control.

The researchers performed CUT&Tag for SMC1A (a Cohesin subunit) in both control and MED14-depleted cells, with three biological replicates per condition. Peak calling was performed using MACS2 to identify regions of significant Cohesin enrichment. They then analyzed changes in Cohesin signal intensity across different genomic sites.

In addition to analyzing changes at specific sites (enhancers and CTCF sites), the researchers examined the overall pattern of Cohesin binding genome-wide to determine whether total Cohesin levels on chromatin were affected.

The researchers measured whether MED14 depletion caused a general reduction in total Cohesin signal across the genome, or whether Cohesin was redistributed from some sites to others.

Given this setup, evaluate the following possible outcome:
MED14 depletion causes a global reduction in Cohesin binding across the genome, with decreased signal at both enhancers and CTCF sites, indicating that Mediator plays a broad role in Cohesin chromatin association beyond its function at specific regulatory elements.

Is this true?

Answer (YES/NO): NO